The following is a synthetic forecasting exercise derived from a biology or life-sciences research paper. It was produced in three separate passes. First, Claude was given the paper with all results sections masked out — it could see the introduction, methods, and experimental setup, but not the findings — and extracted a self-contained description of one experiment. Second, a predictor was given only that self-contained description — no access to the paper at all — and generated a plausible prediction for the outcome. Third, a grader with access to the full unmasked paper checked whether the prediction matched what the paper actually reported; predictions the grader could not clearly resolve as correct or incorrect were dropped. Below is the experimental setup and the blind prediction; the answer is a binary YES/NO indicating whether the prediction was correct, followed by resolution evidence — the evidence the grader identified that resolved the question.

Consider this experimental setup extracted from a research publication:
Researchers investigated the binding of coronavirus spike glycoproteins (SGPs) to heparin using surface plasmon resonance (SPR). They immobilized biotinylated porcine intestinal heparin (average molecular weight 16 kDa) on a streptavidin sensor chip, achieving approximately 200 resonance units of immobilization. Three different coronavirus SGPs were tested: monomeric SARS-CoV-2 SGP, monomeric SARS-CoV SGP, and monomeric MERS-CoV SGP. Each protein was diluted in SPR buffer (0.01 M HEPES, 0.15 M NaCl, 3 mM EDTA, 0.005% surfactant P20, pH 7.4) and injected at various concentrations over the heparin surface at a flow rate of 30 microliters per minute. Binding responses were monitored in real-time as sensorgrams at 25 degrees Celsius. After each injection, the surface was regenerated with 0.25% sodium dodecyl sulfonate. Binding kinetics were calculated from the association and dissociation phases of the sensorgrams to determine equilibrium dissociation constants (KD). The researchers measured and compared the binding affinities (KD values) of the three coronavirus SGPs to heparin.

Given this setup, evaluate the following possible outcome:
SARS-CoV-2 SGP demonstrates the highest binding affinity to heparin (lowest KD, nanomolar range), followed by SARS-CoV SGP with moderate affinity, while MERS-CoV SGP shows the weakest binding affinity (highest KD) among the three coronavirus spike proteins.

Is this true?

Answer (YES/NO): NO